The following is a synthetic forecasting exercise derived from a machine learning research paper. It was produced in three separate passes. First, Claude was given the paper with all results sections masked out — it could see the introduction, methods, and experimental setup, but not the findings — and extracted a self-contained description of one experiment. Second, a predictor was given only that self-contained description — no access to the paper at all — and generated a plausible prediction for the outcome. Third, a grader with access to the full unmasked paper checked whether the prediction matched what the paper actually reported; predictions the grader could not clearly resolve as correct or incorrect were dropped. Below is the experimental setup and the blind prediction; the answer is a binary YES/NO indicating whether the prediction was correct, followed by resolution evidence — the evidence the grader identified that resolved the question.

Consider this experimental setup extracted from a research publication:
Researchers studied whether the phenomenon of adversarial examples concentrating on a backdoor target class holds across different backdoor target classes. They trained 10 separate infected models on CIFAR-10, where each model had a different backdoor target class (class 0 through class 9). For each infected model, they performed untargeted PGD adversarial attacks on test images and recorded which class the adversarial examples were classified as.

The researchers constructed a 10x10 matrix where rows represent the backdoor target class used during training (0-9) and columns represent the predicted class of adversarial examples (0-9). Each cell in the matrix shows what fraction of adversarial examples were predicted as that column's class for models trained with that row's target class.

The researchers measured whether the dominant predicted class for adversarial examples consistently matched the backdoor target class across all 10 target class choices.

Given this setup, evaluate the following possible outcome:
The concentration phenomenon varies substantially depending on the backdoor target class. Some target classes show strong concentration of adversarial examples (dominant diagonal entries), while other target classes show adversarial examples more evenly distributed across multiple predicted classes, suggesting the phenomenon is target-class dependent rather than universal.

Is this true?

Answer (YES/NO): NO